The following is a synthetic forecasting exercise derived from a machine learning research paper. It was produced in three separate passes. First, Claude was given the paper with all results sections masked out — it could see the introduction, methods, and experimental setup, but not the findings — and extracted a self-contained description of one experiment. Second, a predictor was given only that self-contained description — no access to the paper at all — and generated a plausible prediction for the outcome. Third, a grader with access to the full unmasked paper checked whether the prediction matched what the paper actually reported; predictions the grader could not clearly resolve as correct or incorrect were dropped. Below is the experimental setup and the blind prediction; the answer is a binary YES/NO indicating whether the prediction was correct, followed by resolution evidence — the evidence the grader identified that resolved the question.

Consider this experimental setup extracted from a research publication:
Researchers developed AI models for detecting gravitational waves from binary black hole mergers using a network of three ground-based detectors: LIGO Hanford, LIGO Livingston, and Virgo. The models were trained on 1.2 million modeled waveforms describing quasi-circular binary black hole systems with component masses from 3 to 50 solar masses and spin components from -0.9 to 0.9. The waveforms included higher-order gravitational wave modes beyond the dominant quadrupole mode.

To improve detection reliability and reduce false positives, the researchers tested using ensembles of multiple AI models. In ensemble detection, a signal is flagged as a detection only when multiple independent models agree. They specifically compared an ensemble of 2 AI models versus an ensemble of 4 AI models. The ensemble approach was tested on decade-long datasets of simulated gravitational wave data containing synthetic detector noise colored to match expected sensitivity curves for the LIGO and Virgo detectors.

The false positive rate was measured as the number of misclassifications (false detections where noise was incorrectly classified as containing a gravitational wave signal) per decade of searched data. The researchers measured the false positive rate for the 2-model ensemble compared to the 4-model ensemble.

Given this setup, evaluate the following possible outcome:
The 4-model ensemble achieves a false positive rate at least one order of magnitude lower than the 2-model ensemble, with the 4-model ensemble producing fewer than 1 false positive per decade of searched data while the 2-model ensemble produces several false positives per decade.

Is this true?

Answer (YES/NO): NO